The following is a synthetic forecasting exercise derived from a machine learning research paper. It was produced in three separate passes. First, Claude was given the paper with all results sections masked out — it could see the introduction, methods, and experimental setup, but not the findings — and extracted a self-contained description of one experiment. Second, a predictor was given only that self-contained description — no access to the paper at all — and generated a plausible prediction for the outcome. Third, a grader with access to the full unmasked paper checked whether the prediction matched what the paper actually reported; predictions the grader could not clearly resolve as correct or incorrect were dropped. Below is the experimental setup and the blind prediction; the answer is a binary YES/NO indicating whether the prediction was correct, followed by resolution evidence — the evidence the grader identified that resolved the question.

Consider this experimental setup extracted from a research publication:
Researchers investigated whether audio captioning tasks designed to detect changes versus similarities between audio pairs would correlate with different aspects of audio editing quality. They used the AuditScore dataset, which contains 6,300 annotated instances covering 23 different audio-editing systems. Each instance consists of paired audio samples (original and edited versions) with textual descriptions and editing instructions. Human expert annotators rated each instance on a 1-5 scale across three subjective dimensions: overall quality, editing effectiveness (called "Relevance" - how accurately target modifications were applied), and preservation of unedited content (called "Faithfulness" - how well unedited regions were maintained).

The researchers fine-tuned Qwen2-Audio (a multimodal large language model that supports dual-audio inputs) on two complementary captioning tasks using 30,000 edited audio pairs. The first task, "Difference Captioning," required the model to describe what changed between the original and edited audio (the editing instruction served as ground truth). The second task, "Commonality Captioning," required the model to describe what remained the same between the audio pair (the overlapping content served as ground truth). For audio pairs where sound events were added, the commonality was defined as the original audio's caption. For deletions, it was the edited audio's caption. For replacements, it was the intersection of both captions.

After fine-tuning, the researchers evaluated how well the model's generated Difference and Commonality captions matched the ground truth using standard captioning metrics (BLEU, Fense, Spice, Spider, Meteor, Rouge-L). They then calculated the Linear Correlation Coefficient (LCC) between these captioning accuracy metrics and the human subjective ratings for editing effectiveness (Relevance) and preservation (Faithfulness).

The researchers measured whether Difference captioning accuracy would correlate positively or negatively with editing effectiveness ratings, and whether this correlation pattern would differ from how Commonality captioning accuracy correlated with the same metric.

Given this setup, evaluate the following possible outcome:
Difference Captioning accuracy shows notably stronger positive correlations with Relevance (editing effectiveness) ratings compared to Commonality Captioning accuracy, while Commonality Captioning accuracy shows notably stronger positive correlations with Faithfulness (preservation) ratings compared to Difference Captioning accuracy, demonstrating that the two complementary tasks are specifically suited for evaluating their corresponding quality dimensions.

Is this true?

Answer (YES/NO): YES